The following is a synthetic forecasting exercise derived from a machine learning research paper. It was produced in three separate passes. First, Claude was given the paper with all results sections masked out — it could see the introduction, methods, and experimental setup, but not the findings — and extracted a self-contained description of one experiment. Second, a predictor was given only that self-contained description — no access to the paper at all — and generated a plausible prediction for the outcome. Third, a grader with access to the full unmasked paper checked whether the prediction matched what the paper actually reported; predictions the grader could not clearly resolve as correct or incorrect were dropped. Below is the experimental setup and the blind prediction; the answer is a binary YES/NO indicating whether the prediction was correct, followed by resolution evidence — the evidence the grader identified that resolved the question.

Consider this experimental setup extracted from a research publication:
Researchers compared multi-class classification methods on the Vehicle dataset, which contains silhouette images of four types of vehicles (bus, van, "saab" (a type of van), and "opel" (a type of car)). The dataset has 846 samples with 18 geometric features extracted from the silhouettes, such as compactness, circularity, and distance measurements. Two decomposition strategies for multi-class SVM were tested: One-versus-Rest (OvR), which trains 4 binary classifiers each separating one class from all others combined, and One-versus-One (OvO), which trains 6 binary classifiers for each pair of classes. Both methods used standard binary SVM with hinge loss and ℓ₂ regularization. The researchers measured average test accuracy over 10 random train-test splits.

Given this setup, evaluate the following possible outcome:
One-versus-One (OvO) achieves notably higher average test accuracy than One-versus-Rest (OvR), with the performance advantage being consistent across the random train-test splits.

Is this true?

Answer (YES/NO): NO